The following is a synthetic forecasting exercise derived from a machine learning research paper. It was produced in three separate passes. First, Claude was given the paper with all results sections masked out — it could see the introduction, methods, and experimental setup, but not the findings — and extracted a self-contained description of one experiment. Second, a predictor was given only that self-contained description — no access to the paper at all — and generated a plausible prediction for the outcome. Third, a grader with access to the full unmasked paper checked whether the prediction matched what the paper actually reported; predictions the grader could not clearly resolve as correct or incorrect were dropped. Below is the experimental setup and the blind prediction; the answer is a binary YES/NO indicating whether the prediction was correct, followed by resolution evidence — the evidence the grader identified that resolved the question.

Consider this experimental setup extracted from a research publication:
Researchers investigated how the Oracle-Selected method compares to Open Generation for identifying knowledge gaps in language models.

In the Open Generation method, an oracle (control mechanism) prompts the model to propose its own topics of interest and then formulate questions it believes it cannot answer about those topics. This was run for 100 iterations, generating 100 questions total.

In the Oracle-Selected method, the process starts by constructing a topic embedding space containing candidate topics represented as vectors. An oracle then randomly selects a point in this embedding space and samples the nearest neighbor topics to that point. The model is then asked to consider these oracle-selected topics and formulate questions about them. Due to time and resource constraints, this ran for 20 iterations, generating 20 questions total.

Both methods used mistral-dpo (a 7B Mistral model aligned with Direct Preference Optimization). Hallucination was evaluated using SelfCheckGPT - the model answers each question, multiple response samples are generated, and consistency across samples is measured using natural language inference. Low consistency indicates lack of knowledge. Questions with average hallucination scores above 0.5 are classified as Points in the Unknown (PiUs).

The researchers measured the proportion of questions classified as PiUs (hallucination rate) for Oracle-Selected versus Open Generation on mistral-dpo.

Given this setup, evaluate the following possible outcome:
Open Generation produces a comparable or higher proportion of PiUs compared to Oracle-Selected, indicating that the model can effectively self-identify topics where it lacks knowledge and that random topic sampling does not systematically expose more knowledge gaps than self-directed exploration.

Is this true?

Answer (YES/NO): NO